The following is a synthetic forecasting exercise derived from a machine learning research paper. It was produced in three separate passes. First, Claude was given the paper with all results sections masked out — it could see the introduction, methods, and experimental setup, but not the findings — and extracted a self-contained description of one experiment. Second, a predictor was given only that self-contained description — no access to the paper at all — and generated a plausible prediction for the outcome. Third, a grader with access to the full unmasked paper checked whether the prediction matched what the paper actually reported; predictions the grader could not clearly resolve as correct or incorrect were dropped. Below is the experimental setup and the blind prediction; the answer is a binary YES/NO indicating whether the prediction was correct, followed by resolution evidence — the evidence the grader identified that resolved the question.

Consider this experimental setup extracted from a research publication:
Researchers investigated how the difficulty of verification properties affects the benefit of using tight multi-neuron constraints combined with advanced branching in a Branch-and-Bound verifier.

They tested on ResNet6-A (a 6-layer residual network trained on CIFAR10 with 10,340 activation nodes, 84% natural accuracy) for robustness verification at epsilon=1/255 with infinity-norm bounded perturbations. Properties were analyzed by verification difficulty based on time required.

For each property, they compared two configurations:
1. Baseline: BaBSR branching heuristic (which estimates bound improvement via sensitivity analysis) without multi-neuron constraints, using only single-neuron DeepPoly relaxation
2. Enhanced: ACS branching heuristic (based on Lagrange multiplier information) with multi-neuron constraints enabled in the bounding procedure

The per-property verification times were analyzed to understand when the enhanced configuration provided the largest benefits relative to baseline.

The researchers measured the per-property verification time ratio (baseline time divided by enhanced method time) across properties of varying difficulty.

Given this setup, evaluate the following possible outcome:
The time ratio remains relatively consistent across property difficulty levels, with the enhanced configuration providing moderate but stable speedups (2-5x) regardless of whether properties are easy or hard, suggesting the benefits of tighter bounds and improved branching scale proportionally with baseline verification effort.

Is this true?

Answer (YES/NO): NO